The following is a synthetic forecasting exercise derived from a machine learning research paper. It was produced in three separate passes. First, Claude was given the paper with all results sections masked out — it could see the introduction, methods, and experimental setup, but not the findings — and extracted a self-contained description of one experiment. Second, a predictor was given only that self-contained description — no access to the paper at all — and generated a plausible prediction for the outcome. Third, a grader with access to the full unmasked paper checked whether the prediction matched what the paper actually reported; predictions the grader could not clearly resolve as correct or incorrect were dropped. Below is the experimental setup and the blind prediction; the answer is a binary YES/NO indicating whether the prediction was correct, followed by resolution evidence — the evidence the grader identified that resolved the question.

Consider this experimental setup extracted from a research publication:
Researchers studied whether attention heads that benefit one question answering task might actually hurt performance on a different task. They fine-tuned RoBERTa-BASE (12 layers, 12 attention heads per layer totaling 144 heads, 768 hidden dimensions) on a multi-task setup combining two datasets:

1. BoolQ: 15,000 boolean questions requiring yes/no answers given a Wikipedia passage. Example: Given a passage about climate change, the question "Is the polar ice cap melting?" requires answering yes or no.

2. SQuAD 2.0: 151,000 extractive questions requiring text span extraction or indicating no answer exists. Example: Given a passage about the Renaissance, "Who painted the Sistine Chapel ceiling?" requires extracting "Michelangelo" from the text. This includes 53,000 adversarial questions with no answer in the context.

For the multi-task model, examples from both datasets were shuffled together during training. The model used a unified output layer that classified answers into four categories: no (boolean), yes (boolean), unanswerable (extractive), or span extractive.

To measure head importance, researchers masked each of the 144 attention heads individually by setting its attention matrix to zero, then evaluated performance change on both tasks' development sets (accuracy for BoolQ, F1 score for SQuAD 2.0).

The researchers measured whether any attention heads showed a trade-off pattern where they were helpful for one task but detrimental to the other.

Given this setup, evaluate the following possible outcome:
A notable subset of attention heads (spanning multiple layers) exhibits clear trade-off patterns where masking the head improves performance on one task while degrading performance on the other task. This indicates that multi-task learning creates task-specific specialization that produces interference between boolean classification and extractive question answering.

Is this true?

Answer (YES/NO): YES